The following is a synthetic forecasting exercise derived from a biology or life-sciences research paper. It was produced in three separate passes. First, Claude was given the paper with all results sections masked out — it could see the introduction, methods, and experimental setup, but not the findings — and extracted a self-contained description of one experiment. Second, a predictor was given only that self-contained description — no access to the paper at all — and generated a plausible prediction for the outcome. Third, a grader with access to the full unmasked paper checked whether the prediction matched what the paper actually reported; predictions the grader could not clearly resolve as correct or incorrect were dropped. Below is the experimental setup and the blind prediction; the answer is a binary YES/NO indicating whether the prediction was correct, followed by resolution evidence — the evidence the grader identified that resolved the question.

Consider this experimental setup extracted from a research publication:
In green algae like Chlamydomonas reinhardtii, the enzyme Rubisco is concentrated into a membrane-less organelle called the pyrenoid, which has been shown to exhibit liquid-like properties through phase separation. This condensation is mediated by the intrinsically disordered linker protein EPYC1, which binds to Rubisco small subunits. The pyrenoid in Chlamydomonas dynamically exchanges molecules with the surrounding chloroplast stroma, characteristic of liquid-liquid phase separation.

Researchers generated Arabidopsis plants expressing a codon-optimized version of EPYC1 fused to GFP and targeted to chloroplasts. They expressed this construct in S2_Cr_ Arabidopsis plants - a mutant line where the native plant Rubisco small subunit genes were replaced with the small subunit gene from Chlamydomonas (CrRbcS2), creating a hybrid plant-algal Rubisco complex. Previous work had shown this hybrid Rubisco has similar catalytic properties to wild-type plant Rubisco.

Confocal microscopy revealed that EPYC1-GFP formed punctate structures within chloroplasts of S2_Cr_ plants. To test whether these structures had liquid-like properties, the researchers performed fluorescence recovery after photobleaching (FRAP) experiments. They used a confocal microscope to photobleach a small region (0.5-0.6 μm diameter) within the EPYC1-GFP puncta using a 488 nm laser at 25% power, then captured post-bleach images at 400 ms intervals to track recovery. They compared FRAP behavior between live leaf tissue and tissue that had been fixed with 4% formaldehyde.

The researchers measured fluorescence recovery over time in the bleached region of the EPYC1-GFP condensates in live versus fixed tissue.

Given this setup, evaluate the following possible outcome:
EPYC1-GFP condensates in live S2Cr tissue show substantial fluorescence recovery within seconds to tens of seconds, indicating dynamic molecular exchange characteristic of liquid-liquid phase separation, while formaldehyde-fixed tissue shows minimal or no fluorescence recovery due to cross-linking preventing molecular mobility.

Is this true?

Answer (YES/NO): YES